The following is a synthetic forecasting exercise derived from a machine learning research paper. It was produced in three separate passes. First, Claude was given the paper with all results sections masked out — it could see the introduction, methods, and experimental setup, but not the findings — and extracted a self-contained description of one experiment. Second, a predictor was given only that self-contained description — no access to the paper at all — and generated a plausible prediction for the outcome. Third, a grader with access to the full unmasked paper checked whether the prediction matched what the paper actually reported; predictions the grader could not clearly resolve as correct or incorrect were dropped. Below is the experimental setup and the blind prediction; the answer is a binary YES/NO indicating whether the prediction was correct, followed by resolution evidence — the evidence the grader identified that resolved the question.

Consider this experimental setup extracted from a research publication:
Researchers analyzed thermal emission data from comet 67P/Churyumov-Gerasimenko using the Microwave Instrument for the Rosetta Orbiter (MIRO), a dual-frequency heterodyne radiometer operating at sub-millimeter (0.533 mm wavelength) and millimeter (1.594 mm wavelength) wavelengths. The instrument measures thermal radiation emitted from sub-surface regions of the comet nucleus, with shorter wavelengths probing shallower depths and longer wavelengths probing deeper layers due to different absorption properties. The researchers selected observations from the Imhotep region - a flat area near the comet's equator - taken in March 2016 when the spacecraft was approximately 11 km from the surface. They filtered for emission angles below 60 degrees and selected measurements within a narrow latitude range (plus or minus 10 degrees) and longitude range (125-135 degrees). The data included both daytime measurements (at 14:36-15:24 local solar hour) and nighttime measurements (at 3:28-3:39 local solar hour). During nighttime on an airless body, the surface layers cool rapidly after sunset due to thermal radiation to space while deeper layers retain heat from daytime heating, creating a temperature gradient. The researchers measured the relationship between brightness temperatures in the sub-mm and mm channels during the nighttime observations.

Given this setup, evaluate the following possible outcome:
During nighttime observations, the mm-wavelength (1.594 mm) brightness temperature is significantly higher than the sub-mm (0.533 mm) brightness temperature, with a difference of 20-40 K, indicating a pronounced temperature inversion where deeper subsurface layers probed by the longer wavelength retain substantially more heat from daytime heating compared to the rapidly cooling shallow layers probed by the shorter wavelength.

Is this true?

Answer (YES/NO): YES